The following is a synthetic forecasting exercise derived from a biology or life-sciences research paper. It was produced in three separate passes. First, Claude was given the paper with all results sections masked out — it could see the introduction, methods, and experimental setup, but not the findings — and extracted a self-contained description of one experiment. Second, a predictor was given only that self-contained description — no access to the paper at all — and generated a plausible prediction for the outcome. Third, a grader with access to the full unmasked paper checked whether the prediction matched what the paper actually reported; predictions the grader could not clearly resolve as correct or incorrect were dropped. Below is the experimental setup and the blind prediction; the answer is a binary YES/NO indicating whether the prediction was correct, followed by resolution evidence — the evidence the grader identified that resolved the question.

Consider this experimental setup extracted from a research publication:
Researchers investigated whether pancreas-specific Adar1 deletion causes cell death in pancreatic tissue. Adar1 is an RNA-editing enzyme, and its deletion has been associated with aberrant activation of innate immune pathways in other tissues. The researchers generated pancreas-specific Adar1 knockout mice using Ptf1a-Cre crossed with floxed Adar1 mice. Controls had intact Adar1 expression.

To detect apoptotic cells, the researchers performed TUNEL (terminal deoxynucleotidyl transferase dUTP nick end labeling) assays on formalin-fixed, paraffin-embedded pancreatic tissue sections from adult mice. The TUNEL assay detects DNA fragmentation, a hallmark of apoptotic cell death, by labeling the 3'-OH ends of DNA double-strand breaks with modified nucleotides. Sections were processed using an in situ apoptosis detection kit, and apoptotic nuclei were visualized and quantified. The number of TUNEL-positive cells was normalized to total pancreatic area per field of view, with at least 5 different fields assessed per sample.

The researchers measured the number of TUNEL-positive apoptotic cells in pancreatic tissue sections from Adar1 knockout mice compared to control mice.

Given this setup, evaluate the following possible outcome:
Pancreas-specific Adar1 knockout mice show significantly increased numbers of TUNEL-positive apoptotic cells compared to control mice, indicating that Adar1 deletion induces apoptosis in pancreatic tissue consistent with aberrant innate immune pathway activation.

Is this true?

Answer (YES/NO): YES